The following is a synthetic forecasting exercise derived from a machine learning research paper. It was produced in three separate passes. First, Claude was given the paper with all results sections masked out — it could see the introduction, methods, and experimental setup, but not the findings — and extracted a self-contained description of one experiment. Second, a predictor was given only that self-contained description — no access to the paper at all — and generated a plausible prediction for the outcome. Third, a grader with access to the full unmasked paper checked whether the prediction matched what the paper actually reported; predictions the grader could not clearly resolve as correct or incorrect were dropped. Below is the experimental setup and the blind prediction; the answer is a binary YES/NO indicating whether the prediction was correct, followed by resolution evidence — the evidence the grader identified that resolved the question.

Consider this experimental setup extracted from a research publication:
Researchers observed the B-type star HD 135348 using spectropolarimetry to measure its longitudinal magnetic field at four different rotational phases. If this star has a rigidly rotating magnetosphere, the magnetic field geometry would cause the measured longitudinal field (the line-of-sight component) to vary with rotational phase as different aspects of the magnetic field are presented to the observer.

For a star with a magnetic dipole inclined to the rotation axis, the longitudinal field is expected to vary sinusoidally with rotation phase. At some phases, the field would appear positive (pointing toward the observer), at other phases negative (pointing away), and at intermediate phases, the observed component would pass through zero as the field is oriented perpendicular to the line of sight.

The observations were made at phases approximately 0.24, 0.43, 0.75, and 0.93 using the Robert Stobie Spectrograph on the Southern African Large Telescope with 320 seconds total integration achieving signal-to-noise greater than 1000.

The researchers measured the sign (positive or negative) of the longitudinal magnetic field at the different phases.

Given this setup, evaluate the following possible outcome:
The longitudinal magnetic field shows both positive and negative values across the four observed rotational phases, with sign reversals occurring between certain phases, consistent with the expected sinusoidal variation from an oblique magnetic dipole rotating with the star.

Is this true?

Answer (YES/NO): YES